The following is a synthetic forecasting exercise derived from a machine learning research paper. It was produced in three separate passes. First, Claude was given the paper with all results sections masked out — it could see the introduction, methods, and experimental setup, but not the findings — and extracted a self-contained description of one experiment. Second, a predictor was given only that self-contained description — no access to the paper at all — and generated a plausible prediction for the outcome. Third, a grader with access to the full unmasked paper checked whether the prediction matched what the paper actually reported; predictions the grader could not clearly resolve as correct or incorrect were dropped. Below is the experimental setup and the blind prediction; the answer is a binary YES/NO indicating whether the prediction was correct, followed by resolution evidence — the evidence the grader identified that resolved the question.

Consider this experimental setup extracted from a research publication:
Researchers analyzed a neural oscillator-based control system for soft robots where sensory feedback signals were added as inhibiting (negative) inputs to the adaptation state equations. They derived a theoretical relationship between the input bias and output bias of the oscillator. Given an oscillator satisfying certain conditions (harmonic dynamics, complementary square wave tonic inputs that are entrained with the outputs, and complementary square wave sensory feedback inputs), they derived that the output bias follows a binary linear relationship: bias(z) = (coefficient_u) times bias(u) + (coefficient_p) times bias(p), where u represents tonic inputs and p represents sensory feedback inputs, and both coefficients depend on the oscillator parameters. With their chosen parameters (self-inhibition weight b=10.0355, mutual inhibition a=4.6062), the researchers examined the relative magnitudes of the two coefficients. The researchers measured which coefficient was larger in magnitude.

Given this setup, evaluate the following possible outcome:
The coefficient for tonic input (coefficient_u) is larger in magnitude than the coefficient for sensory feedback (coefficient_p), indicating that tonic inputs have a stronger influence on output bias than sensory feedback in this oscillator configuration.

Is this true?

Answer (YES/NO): NO